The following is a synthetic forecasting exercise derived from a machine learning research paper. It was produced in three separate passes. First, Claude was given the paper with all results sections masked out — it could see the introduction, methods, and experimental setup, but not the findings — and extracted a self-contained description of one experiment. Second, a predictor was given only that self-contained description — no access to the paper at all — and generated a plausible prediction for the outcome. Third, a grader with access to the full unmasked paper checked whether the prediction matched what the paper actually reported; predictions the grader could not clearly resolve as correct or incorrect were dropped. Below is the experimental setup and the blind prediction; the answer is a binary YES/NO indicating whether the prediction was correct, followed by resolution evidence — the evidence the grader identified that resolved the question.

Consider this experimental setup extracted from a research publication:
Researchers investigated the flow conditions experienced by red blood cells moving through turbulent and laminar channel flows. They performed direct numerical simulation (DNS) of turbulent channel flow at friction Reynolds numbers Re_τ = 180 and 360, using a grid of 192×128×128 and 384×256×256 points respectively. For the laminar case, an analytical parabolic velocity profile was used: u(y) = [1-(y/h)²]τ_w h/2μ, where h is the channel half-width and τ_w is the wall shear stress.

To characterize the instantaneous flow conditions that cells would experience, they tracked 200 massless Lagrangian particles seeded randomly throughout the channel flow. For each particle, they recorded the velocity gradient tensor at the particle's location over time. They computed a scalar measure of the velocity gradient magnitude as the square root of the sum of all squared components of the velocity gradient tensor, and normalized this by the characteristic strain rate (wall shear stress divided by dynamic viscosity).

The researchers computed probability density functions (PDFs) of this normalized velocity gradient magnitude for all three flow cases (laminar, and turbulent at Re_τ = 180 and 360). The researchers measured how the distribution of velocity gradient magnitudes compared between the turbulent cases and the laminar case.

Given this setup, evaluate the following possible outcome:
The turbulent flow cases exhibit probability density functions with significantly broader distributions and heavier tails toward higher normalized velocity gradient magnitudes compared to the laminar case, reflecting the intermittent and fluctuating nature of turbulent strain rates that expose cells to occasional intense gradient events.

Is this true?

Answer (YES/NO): NO